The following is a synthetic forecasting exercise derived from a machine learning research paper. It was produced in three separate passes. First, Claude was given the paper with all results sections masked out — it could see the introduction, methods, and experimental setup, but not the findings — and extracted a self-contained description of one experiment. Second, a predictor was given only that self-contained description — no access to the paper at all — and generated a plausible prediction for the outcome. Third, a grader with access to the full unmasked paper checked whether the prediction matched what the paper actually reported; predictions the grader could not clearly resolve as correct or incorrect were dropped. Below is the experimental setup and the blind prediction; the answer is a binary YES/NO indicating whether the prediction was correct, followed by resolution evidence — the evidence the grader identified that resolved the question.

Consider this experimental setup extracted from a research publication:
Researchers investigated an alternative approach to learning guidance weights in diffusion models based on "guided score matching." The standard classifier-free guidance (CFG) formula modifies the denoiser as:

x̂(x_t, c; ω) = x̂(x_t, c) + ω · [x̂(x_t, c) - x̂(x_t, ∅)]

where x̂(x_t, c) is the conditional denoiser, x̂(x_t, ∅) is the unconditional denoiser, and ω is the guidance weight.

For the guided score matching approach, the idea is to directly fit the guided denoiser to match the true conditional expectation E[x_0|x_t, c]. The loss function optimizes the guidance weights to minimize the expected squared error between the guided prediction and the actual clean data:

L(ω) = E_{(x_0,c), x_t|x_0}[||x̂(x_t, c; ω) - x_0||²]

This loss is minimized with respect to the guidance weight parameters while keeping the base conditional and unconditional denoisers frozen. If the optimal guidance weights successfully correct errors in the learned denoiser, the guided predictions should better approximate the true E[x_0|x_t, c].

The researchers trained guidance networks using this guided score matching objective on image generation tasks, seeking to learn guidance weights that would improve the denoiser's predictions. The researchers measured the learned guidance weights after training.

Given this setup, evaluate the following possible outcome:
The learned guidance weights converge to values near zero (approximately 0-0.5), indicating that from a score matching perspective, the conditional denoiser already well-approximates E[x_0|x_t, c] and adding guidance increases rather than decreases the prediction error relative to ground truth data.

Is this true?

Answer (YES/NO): YES